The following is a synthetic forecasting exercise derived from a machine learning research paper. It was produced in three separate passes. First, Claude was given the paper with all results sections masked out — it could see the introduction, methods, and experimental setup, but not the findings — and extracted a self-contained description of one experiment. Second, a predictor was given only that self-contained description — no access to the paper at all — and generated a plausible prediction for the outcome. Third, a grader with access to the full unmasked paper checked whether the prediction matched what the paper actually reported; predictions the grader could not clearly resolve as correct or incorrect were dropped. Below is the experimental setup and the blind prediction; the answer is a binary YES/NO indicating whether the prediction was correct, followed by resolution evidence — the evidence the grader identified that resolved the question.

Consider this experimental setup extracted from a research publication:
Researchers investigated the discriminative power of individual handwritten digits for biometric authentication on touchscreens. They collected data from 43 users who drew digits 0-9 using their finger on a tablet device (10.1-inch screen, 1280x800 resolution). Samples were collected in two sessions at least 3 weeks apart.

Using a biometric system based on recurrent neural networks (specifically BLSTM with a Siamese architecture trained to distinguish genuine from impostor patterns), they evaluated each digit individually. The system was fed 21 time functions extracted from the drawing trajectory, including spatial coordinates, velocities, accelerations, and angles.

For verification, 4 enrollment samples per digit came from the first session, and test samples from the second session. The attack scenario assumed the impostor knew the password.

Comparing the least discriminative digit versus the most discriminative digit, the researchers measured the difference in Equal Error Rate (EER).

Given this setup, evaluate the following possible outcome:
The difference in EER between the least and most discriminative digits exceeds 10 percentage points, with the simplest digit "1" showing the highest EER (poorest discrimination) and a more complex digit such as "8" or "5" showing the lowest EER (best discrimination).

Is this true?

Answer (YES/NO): NO